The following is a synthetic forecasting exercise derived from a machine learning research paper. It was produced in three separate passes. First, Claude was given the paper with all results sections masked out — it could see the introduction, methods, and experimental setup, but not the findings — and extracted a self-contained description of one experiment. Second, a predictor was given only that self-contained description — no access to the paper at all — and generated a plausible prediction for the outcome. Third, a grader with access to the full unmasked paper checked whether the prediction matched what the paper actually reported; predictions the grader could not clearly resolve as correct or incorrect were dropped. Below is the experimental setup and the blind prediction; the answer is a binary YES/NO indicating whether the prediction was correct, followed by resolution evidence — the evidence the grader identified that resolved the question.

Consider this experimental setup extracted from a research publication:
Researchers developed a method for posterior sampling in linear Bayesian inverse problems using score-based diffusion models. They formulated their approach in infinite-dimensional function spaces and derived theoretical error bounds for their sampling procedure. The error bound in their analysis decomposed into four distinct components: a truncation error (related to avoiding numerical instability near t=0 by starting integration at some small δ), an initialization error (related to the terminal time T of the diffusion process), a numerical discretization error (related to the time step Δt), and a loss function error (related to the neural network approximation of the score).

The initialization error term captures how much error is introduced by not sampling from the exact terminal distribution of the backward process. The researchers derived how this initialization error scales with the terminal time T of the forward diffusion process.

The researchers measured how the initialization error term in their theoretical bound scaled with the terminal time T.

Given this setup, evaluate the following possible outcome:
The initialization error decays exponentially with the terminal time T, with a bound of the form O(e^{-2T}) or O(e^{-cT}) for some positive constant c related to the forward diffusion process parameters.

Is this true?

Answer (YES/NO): YES